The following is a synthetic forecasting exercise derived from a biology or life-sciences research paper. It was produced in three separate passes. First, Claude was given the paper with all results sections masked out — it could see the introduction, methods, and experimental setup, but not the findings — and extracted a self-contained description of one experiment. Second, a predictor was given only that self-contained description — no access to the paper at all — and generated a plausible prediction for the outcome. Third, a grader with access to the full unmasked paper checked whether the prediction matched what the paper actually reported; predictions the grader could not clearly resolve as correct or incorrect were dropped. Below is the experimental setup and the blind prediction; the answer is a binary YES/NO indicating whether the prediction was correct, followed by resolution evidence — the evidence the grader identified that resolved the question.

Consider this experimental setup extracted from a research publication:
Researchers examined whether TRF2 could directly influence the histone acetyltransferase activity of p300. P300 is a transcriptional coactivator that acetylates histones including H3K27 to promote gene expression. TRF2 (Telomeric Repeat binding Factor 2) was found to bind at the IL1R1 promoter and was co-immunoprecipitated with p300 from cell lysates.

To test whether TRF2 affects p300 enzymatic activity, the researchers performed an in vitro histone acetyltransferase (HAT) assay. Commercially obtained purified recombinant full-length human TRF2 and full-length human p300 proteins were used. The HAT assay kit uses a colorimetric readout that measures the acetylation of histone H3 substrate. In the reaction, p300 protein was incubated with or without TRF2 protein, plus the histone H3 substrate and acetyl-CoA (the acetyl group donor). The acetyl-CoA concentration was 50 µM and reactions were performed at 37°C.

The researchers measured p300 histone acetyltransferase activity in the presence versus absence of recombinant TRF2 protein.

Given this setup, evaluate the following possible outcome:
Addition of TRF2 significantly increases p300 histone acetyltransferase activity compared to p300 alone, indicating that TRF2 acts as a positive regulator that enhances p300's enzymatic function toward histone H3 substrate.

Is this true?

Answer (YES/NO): YES